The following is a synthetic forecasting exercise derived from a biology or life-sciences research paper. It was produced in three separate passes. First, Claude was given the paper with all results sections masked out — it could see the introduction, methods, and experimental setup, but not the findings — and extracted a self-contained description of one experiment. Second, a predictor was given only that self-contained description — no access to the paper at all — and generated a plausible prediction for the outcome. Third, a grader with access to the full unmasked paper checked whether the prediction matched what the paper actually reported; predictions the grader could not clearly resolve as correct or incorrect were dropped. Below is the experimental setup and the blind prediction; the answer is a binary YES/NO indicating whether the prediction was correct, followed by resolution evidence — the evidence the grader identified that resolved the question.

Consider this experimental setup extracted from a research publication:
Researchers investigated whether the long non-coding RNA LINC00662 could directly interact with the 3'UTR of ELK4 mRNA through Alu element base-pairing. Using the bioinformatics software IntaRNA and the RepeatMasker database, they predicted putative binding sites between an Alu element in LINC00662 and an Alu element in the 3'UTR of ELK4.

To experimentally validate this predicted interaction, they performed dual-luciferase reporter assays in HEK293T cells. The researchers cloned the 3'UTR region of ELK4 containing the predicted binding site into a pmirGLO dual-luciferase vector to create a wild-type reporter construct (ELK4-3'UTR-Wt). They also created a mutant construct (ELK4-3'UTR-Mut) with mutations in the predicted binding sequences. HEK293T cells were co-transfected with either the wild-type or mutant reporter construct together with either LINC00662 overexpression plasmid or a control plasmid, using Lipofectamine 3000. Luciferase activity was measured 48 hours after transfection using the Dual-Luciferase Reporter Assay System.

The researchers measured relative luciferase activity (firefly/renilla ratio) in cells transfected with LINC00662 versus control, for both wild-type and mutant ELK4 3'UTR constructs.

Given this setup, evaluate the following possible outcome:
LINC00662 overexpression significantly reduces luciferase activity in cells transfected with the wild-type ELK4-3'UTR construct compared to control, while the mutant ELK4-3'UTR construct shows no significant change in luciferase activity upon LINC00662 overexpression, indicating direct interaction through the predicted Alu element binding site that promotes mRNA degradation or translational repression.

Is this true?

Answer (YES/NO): YES